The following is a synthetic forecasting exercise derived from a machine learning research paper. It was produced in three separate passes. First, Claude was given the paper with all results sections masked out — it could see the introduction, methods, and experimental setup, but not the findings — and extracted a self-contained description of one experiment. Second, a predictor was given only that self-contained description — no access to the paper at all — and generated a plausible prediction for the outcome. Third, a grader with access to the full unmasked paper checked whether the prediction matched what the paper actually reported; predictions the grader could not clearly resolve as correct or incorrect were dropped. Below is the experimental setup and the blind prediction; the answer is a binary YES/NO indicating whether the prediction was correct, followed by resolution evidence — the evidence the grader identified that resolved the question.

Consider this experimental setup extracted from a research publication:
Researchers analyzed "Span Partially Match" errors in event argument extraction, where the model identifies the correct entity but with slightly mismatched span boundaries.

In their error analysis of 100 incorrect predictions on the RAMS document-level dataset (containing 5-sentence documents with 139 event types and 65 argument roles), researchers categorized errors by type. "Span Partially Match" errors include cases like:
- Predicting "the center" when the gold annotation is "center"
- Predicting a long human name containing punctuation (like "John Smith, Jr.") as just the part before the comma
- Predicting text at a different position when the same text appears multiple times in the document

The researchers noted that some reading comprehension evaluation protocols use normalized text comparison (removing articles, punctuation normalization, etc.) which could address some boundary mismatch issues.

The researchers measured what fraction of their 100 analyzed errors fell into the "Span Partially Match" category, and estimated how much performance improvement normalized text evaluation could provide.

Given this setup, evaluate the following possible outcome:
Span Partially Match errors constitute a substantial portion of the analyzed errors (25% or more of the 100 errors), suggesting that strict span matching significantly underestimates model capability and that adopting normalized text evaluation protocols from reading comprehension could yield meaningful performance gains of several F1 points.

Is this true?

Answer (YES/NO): NO